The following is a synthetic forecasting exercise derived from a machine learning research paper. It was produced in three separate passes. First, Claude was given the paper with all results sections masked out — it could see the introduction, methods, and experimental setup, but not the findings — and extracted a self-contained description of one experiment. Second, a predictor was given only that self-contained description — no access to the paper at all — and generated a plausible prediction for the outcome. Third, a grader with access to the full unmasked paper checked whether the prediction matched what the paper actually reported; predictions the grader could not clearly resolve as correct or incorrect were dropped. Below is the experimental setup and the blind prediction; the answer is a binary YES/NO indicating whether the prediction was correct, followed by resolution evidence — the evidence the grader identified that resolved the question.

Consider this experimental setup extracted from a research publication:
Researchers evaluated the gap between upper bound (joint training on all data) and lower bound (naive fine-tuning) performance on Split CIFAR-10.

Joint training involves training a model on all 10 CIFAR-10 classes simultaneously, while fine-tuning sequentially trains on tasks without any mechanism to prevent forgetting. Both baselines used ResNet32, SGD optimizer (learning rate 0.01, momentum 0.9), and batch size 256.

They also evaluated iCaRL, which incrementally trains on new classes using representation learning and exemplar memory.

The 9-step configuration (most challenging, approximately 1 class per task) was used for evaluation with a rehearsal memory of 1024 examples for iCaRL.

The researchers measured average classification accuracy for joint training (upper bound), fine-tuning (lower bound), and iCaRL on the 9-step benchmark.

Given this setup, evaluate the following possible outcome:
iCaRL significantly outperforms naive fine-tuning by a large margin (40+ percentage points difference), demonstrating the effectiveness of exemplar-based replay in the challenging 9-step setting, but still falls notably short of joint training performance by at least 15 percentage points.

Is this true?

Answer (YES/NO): YES